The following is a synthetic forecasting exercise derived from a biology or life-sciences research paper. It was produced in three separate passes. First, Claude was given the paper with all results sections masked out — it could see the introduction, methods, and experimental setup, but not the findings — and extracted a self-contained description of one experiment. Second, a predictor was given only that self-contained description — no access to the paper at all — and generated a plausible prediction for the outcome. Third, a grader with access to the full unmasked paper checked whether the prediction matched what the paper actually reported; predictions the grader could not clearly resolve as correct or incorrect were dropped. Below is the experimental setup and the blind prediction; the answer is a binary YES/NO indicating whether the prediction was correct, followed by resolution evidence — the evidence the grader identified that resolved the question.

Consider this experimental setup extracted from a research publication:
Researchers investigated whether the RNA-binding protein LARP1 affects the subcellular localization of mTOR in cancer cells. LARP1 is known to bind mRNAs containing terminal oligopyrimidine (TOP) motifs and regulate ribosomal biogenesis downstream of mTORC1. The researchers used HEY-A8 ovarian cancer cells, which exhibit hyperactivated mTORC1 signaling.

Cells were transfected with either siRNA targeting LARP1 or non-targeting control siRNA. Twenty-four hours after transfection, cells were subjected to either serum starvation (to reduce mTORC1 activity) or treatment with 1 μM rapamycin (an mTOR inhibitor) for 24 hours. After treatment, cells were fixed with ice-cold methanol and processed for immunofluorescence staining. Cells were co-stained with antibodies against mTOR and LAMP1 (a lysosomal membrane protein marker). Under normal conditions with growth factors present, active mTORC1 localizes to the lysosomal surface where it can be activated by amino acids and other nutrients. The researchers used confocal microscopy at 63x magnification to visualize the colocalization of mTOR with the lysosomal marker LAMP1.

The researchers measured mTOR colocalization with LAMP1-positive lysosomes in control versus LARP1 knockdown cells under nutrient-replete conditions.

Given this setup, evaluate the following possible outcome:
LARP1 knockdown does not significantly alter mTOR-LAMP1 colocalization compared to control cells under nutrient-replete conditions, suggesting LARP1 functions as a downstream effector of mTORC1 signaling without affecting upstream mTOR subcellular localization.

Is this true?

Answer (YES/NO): NO